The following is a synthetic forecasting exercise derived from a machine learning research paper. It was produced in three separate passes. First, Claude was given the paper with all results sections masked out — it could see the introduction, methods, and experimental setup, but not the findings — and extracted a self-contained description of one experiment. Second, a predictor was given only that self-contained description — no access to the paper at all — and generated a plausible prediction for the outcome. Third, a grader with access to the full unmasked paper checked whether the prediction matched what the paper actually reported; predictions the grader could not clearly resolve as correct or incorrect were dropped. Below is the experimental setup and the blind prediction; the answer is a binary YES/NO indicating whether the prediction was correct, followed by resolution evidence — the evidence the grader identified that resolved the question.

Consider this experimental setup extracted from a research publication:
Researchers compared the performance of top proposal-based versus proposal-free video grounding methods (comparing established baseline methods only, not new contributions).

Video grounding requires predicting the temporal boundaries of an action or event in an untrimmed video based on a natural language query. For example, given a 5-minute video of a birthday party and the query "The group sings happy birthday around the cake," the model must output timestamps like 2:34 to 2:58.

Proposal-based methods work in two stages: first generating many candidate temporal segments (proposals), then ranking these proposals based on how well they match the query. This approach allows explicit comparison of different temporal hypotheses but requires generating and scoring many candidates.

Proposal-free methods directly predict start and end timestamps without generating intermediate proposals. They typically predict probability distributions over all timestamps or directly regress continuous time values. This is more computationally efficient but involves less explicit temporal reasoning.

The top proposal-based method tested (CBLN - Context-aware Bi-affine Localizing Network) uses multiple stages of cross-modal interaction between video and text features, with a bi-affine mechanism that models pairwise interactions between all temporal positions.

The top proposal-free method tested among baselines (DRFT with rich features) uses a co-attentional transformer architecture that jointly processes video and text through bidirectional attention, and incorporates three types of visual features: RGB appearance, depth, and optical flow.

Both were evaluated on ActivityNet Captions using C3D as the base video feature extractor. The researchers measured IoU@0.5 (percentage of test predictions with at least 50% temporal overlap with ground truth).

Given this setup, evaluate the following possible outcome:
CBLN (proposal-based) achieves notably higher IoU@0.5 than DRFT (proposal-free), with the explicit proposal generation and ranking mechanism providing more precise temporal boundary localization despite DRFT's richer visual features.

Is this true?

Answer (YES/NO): YES